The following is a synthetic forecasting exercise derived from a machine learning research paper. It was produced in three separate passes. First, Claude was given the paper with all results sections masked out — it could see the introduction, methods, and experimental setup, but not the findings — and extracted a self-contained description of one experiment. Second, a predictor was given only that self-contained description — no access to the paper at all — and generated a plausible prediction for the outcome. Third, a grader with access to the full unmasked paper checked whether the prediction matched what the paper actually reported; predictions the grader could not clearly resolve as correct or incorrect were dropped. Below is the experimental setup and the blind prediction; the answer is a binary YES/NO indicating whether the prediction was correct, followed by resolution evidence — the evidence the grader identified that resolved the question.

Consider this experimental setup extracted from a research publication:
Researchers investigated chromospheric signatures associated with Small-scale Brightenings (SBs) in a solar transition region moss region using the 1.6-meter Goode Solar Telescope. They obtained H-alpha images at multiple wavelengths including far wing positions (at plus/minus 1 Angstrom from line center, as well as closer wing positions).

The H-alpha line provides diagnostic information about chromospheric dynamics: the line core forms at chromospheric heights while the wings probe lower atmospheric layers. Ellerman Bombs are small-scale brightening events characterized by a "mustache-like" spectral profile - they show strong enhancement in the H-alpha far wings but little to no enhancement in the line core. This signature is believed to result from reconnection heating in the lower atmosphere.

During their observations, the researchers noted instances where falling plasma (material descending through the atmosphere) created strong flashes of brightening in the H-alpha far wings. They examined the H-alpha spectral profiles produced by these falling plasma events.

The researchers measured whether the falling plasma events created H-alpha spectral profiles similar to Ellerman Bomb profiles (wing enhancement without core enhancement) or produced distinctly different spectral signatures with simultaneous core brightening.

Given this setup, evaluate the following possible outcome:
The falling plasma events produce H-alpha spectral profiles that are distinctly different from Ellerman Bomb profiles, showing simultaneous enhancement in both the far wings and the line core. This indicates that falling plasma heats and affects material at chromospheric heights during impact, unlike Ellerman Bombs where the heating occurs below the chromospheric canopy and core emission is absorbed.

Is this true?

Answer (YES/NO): NO